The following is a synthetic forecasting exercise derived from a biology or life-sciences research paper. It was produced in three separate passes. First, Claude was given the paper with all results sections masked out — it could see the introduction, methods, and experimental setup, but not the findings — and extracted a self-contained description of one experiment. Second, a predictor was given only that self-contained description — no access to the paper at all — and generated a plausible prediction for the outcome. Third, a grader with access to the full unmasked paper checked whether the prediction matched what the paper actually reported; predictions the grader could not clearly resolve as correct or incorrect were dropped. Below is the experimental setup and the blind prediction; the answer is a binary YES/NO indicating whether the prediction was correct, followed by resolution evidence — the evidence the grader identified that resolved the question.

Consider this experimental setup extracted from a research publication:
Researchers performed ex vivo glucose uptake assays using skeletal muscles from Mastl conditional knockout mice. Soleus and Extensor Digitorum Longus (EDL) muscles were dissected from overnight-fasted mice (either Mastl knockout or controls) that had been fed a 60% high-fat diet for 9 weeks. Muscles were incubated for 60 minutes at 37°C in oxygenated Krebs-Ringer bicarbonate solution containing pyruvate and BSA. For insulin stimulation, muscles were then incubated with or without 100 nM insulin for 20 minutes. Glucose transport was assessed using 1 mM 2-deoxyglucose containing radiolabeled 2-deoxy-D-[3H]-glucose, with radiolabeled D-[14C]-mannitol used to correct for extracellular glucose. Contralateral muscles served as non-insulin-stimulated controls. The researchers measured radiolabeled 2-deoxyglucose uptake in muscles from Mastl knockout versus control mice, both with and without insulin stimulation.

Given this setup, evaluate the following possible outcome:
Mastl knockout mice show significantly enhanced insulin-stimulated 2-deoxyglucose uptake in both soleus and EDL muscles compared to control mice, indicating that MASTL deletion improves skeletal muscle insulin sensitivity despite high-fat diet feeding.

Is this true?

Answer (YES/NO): YES